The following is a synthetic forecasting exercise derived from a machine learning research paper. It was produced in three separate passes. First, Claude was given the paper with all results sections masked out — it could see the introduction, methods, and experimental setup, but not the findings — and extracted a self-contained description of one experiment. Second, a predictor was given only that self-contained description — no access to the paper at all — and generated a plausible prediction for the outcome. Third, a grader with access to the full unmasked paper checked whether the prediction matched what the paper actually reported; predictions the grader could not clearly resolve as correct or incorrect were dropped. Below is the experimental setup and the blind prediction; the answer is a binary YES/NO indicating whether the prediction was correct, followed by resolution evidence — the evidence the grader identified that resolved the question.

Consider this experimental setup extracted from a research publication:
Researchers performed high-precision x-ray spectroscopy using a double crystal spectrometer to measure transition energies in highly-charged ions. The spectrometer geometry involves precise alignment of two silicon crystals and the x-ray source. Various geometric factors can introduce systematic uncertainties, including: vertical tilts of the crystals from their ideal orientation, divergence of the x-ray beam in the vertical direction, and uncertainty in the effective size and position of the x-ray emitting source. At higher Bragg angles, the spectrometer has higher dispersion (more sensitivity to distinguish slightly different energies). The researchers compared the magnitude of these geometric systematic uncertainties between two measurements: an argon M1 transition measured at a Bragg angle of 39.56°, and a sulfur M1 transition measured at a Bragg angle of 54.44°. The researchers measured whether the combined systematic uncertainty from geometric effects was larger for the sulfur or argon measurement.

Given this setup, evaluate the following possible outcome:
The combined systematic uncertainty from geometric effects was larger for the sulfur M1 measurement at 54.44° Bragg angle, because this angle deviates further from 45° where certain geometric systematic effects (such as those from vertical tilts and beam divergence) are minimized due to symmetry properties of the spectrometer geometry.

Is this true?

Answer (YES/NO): YES